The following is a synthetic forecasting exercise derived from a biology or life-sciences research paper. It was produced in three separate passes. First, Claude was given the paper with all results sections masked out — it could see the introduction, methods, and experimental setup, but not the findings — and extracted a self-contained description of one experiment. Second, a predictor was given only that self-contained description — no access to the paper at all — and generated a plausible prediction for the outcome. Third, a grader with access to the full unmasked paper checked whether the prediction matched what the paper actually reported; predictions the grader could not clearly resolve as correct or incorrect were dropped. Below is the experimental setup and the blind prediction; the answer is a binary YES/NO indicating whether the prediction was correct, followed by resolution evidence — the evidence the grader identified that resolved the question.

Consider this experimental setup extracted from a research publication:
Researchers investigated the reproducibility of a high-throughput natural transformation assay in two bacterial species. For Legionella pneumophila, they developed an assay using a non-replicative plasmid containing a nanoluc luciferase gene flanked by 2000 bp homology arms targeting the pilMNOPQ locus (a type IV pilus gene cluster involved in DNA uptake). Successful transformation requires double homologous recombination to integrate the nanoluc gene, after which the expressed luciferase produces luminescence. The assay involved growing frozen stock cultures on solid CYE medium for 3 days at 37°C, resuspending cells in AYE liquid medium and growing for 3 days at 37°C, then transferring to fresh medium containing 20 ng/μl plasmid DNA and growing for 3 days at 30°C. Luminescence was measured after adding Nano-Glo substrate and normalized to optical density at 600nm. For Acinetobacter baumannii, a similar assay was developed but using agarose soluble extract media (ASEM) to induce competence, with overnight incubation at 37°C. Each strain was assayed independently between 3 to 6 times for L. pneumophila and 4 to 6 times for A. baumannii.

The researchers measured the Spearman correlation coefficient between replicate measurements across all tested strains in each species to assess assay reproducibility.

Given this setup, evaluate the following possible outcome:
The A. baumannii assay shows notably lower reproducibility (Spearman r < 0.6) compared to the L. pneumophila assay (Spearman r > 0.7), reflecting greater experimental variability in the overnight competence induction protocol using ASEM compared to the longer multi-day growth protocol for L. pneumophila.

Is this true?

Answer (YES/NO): NO